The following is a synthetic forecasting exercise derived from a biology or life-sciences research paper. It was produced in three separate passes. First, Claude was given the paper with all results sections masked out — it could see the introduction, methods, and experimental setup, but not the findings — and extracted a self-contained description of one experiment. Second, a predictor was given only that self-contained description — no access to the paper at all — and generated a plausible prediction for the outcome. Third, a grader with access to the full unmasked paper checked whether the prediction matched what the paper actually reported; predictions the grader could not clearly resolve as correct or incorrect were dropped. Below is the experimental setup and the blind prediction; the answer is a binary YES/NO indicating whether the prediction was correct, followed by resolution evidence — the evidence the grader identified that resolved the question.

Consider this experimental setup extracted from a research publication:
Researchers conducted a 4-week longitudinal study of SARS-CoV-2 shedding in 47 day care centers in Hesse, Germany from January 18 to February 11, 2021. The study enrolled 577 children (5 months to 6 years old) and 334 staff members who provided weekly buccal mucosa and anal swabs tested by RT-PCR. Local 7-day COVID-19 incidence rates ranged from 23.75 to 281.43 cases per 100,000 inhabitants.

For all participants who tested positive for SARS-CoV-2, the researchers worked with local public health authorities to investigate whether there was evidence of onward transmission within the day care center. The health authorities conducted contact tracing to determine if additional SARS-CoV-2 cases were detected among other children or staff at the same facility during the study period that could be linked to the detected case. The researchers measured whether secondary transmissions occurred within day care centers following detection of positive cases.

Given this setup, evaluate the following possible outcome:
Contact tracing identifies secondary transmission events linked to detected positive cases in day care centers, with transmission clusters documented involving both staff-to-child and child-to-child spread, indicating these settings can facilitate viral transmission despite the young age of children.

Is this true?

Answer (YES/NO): NO